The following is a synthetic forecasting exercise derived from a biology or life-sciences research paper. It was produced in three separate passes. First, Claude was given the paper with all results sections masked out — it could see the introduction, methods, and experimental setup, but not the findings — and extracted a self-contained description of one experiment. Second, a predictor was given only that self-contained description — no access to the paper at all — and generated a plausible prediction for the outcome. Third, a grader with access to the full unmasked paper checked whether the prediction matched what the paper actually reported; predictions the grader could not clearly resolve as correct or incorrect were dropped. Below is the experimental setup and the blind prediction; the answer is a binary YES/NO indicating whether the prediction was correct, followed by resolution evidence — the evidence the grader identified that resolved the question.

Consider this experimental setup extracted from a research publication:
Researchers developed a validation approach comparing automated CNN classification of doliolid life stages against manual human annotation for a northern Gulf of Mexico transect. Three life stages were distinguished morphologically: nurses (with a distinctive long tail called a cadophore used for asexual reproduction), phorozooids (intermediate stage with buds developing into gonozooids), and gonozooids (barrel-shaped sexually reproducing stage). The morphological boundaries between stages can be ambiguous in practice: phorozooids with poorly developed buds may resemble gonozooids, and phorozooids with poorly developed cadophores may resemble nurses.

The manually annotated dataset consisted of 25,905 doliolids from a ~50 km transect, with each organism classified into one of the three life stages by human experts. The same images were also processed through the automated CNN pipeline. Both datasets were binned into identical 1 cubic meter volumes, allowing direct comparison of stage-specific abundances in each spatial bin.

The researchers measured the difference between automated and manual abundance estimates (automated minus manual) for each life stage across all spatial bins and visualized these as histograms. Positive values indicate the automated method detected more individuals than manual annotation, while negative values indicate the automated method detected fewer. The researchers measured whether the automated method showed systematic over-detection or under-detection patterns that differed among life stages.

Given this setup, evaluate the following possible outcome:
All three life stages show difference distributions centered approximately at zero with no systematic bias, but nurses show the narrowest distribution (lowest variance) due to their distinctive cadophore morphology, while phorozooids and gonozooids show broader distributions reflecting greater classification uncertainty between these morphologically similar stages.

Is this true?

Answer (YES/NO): NO